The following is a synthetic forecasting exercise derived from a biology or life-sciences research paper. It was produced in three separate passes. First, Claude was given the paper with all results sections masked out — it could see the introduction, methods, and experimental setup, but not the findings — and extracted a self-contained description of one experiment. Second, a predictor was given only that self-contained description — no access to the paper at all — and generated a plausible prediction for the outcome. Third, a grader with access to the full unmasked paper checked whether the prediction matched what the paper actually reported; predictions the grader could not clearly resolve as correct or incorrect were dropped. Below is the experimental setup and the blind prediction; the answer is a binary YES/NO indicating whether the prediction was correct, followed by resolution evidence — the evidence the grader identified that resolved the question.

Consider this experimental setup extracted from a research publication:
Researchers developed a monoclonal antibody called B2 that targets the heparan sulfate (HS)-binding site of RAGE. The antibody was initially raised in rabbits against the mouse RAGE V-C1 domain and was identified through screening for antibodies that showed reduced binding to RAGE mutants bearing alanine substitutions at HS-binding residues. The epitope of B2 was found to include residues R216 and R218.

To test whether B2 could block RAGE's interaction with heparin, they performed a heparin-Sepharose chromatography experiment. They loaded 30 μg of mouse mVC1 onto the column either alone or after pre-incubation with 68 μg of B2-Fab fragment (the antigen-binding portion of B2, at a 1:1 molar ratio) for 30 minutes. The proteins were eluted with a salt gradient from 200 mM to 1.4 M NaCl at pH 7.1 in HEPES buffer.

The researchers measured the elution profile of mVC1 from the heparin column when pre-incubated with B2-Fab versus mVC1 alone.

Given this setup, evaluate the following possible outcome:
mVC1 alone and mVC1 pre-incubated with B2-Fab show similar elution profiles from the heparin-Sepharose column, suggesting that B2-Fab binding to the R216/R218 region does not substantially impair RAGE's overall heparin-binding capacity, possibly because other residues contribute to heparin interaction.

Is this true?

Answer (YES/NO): NO